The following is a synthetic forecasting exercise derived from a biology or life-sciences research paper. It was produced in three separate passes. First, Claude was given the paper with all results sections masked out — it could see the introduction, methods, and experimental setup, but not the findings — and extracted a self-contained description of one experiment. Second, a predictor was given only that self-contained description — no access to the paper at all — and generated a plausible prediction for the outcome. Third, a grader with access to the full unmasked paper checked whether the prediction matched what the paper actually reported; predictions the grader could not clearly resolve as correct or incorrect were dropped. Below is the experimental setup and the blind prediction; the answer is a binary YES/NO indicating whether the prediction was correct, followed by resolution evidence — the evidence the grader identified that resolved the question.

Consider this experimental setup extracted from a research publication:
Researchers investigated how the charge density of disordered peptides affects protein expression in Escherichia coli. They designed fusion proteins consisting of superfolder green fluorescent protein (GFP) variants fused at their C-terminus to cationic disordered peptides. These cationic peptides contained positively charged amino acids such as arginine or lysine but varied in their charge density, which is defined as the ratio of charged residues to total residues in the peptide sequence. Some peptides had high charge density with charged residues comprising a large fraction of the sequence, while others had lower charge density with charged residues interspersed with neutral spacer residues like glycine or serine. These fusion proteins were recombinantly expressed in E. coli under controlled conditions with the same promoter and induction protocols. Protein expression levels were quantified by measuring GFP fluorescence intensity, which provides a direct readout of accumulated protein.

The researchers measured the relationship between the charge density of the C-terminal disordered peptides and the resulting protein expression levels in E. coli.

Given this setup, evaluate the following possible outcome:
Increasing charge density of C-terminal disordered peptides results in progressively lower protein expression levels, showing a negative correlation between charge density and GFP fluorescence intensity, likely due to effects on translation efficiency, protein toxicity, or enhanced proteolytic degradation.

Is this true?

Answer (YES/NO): YES